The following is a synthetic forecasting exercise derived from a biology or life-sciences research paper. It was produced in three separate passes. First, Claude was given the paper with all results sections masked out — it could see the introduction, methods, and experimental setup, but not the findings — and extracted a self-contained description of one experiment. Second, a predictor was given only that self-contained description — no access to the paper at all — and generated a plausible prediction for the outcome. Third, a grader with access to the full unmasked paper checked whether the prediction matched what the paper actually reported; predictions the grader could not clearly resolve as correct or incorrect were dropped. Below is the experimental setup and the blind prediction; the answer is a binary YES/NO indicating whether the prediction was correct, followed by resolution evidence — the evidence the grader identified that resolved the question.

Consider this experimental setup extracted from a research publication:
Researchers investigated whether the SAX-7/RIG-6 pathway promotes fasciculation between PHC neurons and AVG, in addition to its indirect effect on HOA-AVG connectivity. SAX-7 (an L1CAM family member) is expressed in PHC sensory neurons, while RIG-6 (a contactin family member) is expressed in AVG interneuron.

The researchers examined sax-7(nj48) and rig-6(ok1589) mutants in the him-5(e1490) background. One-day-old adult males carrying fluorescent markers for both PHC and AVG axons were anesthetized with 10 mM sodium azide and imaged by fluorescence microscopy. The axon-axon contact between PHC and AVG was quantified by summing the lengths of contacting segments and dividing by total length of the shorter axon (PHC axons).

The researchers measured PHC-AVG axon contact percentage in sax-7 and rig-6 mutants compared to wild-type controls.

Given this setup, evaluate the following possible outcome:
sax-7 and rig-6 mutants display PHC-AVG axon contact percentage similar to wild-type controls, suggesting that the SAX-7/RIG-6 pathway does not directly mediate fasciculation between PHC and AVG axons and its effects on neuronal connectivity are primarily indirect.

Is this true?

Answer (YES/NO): NO